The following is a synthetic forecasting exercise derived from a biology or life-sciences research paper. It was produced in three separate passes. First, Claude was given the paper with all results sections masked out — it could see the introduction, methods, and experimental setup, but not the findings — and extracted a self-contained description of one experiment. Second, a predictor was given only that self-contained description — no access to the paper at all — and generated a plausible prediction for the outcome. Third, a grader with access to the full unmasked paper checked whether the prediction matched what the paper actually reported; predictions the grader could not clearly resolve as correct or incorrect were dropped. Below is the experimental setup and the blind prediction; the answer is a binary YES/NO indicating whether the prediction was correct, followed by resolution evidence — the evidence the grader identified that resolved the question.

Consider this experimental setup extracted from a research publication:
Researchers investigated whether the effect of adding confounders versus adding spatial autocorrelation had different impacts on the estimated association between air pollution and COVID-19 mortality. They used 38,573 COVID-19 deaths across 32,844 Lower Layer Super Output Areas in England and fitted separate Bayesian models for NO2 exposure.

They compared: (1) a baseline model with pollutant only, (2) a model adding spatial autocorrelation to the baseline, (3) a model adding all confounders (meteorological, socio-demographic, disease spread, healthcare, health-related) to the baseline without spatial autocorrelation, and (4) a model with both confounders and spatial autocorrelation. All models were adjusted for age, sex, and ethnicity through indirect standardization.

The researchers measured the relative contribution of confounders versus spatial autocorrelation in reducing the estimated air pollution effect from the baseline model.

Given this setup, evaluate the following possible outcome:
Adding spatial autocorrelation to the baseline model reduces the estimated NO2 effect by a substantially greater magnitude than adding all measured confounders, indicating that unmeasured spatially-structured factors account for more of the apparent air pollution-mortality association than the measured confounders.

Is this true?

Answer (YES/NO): YES